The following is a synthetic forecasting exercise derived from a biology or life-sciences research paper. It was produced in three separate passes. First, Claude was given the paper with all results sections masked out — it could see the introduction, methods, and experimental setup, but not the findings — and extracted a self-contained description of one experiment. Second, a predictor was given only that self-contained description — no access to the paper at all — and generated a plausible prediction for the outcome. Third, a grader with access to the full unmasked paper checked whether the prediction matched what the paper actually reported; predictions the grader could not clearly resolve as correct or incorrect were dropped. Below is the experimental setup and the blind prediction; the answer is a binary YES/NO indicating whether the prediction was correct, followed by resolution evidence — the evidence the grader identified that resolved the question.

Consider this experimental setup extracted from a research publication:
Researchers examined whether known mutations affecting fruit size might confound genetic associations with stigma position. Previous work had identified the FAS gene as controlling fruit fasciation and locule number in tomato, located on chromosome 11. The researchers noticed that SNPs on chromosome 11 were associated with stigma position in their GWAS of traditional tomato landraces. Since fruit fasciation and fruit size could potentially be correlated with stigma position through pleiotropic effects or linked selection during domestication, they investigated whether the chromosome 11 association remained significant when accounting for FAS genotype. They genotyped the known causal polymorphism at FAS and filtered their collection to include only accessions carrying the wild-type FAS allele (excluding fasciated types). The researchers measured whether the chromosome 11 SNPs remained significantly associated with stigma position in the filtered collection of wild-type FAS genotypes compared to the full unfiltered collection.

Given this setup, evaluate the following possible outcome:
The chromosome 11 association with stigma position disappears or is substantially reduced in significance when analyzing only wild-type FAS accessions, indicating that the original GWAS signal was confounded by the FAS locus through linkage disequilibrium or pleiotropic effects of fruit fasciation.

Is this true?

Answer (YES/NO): NO